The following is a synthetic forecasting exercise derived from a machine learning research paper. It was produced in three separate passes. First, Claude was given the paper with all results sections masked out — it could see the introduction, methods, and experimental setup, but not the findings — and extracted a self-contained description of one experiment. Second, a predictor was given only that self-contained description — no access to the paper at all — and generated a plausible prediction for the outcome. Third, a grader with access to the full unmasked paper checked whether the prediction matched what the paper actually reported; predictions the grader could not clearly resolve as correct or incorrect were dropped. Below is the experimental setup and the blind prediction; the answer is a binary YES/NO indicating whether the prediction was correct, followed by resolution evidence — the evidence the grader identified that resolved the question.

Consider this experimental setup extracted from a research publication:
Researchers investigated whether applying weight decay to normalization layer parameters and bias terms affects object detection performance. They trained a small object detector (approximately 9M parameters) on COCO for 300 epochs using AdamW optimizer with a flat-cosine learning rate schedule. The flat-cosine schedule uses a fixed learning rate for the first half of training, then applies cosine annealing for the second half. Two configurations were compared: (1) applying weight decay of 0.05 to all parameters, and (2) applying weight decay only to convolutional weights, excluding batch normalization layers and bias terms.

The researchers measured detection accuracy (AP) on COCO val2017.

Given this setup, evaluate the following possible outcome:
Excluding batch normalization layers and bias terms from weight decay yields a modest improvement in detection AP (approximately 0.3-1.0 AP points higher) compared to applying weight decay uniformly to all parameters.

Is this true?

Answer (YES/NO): YES